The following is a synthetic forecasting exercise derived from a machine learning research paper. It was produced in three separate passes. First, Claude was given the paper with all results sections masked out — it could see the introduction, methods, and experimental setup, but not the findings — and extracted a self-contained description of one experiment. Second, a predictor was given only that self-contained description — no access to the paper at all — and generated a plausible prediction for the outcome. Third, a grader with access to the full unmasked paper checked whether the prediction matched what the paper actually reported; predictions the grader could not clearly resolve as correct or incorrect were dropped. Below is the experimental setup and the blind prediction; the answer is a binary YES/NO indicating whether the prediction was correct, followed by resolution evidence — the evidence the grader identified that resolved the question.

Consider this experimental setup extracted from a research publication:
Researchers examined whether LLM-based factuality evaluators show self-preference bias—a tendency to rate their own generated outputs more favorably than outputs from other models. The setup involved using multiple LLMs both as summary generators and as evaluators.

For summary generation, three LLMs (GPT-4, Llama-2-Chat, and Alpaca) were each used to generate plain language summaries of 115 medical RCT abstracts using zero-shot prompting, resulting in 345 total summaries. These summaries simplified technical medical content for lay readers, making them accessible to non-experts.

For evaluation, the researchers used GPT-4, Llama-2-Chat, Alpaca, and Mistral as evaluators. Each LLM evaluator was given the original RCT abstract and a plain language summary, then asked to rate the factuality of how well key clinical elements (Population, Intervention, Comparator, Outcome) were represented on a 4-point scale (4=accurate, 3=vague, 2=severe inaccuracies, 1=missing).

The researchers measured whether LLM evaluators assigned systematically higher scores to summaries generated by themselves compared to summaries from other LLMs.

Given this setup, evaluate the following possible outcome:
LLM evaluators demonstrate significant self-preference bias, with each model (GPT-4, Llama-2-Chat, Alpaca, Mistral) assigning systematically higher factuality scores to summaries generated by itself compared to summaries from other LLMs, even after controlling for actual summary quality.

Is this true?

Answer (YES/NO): NO